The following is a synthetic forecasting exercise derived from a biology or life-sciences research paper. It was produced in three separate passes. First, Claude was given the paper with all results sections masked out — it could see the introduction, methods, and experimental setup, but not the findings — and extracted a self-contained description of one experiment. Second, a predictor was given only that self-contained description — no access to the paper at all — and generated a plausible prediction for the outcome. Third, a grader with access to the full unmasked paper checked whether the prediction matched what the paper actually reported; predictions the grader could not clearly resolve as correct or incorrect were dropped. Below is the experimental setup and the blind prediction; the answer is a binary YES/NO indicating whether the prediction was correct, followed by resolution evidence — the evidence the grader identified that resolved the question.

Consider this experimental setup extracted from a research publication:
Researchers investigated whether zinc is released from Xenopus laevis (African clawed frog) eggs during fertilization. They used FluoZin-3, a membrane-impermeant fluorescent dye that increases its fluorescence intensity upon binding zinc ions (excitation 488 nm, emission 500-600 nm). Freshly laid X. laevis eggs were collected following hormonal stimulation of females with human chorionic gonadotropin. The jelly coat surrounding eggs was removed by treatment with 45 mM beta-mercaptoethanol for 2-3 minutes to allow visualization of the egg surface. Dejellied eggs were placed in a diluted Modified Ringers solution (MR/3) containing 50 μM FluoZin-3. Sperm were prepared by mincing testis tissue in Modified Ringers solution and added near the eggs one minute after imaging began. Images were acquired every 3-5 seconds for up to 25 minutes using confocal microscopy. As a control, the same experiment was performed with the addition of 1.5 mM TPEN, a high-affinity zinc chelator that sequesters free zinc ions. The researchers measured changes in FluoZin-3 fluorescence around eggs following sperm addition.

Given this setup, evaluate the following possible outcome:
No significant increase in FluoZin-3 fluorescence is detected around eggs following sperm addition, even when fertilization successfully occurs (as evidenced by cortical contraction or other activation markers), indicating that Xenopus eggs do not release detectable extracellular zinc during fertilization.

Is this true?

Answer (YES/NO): NO